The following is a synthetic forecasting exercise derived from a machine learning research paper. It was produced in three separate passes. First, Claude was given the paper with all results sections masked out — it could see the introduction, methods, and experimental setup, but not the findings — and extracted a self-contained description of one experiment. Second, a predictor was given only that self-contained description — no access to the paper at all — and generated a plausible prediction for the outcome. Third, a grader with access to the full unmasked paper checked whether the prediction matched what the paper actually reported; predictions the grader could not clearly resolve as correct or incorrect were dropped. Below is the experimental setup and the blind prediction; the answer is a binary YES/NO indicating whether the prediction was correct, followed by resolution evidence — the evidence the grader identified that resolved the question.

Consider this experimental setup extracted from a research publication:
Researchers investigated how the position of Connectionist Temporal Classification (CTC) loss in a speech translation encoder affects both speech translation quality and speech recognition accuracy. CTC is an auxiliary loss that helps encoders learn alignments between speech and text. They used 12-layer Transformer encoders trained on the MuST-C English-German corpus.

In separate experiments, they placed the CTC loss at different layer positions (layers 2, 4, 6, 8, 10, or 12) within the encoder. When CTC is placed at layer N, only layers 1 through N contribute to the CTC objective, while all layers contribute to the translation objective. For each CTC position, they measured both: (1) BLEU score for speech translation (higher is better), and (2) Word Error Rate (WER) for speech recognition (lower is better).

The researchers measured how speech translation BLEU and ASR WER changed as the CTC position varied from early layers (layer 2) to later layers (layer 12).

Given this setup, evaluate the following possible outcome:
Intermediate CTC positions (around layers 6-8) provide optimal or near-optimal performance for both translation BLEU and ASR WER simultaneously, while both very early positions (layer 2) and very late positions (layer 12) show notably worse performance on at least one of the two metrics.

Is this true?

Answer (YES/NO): NO